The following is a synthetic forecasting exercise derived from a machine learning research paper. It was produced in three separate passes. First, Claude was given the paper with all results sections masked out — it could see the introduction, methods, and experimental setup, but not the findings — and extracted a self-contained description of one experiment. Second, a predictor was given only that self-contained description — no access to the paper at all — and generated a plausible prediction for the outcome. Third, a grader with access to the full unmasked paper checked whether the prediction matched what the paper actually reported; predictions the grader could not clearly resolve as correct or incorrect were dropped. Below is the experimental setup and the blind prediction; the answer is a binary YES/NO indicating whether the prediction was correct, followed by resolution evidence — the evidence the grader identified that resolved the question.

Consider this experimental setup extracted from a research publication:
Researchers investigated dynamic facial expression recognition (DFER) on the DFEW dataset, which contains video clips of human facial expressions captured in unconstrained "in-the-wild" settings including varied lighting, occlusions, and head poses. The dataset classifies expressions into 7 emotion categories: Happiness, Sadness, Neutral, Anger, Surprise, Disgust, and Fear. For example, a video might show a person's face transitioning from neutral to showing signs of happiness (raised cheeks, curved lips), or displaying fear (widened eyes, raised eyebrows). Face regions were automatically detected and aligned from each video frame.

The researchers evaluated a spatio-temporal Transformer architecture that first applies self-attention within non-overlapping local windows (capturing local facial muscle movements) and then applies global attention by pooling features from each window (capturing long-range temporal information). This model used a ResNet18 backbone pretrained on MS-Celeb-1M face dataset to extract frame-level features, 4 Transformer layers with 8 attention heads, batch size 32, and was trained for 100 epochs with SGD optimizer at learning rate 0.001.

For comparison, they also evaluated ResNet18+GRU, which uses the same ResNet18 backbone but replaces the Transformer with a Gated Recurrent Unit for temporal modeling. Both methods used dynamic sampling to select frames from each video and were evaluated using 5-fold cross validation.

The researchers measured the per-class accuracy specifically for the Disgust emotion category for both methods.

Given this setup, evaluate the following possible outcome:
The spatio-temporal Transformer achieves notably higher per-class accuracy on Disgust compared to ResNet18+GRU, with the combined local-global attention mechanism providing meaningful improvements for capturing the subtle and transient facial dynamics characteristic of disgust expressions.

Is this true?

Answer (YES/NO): NO